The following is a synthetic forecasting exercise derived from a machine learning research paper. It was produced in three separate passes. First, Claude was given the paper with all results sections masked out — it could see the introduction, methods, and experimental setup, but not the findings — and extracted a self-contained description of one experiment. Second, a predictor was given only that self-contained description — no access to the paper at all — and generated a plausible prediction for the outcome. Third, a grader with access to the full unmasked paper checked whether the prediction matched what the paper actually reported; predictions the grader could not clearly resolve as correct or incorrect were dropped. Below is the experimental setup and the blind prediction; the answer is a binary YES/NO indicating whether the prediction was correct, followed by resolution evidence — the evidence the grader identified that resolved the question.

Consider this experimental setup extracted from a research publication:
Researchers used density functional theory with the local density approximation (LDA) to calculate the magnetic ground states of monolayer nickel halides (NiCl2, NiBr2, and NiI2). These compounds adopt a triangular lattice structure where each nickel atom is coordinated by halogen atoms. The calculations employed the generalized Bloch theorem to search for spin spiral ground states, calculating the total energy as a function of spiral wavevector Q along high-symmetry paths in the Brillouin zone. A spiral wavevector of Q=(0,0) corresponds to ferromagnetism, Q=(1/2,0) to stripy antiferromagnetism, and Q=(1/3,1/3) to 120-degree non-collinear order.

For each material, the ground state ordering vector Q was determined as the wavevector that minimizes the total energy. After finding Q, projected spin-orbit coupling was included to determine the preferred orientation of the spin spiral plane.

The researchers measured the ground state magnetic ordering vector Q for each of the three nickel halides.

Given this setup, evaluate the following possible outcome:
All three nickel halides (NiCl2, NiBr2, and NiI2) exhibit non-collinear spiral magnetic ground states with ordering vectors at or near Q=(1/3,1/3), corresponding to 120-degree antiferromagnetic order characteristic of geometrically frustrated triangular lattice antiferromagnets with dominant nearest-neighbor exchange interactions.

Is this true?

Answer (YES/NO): NO